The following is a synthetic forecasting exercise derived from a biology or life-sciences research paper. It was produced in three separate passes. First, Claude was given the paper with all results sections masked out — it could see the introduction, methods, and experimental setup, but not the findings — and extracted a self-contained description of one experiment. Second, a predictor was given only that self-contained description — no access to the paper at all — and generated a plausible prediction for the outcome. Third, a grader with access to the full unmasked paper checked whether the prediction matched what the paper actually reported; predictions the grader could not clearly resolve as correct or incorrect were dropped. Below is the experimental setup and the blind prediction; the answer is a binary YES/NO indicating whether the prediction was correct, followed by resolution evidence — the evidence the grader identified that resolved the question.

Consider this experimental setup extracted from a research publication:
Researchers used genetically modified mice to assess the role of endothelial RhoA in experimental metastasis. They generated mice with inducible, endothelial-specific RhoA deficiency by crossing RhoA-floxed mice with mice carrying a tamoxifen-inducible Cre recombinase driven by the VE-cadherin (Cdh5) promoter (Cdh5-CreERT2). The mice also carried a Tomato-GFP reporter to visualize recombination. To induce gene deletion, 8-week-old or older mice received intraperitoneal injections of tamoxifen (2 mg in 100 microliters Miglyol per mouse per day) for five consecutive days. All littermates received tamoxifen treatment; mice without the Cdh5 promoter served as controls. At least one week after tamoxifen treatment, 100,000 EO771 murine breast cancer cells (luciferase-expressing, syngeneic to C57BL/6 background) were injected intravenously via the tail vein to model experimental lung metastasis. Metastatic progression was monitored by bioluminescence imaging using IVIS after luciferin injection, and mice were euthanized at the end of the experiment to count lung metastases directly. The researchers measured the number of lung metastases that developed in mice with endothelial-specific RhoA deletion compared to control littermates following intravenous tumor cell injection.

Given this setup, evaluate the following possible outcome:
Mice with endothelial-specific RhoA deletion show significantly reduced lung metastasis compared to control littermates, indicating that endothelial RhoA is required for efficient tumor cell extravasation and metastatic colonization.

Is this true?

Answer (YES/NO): YES